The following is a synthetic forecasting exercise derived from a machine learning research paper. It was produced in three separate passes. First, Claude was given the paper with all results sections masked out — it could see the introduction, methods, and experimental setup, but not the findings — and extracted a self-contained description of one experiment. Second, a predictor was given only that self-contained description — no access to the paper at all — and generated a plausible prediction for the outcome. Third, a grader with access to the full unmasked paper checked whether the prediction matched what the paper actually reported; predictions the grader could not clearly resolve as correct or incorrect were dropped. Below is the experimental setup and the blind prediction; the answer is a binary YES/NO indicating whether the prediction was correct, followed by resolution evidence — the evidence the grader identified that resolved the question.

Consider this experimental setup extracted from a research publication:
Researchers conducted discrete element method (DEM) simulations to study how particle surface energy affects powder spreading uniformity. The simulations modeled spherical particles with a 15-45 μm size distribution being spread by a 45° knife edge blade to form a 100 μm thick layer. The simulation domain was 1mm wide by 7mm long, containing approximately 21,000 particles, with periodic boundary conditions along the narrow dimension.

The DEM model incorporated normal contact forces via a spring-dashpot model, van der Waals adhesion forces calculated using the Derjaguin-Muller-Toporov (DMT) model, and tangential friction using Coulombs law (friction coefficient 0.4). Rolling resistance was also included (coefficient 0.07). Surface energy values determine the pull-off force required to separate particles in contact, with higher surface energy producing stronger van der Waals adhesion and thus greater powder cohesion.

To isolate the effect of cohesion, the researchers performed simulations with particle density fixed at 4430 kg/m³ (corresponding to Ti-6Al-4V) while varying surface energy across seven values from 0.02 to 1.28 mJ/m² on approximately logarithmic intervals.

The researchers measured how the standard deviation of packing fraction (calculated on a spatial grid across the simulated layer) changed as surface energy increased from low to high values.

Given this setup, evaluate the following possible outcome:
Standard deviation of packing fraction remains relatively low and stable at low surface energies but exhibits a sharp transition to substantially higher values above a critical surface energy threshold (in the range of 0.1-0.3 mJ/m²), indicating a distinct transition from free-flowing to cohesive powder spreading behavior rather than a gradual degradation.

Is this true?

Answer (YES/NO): NO